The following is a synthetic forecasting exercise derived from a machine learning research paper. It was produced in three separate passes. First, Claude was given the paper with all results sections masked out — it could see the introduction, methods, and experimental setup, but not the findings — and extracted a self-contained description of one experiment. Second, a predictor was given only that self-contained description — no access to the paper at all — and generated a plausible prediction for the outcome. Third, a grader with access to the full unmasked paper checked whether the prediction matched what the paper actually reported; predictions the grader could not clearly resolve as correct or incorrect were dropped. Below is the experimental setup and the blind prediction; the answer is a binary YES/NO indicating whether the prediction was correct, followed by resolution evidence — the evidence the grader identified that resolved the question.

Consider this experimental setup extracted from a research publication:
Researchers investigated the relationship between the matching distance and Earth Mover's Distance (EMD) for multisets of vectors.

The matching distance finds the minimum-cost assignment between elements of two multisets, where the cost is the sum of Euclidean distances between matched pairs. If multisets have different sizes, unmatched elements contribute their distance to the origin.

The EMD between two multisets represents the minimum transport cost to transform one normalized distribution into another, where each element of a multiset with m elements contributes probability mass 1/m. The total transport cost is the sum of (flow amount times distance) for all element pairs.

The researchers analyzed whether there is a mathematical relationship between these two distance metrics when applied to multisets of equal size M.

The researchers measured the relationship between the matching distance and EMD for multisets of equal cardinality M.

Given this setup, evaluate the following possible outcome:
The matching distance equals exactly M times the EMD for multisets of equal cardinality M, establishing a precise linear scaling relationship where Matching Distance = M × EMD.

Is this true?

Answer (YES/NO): YES